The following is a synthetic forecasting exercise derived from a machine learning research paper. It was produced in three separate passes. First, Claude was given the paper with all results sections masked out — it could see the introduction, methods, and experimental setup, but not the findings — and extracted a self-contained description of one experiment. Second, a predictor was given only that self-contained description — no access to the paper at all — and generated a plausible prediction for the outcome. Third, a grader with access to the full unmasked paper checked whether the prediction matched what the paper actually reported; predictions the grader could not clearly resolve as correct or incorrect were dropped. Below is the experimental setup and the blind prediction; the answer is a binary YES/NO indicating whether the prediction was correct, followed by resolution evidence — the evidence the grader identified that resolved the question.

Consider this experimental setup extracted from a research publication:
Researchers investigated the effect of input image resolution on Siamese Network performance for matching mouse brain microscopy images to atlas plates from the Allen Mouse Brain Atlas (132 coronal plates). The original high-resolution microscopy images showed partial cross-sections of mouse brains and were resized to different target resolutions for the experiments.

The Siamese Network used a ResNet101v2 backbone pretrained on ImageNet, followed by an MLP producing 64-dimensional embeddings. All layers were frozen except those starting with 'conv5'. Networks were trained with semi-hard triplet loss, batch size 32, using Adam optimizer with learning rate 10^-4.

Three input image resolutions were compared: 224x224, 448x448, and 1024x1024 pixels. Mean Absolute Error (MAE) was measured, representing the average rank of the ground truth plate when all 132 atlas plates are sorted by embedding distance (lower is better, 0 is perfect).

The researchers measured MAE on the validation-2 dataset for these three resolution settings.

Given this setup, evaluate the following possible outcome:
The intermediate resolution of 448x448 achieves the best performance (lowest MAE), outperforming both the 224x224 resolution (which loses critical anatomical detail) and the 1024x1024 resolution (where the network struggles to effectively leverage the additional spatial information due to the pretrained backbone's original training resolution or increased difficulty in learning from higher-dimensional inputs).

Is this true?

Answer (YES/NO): NO